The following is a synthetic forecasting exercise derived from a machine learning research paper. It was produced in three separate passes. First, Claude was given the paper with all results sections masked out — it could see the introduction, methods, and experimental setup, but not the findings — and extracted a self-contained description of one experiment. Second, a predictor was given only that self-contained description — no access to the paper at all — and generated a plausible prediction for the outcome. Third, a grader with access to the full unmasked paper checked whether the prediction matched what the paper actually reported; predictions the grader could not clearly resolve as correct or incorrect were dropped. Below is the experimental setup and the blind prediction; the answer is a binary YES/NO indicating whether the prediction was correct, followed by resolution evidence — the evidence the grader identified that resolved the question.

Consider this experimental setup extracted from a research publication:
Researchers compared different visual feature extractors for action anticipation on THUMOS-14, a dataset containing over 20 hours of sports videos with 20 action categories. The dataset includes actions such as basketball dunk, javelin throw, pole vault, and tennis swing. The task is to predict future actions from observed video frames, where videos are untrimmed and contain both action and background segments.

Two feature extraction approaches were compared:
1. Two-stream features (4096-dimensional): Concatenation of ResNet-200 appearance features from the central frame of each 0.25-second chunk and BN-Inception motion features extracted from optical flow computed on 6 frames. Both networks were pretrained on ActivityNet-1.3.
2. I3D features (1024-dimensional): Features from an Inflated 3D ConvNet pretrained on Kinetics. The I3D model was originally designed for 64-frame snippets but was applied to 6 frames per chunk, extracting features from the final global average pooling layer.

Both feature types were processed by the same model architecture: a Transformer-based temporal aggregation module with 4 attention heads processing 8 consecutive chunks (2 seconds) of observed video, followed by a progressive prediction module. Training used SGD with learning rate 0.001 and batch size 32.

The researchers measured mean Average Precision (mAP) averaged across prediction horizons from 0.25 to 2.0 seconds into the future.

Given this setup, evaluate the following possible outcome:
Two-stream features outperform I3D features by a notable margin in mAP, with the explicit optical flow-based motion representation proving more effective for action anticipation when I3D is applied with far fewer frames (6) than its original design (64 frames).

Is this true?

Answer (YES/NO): NO